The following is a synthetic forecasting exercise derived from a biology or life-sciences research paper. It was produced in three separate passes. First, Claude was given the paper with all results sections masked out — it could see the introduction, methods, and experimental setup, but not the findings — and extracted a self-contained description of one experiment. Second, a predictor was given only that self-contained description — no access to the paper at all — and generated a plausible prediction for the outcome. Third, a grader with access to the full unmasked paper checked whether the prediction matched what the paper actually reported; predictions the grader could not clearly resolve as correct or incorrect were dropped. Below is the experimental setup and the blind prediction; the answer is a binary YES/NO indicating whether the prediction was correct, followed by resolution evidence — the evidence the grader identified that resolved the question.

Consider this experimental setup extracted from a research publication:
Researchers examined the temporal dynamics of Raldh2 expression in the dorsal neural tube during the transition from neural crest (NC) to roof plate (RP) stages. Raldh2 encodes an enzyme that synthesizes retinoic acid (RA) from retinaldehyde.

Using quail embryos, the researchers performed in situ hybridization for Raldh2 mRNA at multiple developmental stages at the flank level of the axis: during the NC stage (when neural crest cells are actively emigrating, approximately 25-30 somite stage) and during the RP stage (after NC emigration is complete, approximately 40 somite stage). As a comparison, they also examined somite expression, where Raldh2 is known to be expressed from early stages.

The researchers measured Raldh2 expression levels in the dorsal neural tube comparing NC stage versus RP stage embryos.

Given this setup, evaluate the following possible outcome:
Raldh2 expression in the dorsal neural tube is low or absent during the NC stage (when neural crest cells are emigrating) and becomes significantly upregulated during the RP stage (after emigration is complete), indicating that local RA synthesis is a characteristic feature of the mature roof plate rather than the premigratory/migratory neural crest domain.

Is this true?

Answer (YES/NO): YES